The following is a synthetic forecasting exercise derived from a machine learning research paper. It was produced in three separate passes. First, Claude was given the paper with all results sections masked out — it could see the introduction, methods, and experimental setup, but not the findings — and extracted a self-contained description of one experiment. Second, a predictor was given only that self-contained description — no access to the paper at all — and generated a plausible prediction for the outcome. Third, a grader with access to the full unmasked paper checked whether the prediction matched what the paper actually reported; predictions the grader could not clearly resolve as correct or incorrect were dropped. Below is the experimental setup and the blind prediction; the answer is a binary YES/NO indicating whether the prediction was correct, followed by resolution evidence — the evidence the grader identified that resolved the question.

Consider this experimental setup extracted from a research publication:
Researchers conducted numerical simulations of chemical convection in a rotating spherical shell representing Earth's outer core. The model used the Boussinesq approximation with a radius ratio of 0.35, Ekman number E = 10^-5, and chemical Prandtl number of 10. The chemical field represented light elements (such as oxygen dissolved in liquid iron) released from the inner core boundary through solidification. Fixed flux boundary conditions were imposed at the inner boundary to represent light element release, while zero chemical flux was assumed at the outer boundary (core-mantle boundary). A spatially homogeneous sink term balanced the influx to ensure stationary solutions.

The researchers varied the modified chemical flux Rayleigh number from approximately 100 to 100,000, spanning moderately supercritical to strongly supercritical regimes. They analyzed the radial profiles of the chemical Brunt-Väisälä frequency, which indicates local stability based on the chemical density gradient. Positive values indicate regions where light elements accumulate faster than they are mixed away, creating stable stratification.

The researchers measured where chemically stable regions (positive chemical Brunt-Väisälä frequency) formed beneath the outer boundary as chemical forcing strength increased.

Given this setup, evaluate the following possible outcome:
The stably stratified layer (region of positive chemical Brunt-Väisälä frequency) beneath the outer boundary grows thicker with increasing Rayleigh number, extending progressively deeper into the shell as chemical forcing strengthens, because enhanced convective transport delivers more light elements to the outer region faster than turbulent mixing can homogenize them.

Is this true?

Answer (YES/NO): YES